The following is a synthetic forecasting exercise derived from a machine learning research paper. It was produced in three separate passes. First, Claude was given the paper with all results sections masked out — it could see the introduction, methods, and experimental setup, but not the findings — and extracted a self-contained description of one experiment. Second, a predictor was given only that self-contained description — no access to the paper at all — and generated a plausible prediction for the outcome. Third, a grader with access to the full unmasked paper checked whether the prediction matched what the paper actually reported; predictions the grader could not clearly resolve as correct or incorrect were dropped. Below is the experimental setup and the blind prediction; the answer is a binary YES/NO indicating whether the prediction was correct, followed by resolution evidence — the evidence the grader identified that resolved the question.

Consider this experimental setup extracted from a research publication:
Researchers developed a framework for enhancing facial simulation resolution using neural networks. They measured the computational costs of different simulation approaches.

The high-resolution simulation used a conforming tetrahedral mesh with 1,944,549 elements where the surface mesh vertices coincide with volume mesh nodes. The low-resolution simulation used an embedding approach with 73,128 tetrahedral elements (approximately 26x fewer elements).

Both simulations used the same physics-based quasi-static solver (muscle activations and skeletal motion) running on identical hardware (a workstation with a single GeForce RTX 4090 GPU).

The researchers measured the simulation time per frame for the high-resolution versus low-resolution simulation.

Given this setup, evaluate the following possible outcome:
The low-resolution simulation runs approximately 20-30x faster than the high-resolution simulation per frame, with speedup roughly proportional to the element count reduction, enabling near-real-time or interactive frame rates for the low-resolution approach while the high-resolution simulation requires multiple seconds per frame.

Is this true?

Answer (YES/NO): NO